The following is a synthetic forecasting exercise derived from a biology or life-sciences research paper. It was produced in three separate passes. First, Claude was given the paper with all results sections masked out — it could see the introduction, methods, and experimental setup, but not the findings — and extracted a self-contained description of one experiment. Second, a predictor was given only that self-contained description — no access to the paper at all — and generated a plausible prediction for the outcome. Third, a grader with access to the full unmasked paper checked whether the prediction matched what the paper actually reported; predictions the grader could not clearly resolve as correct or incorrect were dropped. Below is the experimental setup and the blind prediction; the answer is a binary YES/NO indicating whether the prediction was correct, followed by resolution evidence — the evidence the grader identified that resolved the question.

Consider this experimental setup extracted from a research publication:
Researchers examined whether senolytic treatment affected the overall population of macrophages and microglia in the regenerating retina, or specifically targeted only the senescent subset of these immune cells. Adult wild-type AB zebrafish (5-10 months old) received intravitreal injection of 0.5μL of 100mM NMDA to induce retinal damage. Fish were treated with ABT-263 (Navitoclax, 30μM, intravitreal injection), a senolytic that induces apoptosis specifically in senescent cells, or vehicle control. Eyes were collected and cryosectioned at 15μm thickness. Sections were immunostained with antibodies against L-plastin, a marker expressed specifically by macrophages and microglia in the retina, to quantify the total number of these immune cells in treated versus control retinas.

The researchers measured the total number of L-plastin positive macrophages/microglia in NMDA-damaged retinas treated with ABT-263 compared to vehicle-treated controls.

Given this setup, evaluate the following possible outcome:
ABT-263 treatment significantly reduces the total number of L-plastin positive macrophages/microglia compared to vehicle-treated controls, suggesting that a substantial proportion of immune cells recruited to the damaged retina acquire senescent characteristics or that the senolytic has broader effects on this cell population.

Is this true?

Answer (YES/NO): NO